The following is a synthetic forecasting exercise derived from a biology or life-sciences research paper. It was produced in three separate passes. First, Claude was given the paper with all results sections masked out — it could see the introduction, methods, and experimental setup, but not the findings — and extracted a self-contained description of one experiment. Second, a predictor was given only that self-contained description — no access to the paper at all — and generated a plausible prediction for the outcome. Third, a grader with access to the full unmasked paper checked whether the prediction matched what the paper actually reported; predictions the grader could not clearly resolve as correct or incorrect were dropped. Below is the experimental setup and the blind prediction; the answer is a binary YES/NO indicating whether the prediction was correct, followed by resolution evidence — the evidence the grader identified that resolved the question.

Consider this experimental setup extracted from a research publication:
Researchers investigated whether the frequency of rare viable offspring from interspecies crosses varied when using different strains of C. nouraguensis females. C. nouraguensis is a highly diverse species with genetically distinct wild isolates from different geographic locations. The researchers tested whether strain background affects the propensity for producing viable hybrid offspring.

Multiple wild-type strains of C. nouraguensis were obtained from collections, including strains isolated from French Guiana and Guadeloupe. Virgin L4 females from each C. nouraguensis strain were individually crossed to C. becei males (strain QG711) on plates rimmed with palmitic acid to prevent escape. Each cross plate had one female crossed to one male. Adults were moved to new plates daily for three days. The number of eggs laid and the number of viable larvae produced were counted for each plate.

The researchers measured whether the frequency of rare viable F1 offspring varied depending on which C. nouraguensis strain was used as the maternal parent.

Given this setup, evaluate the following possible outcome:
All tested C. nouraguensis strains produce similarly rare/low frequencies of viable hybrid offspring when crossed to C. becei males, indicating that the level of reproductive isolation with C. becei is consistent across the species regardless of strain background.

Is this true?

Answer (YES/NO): NO